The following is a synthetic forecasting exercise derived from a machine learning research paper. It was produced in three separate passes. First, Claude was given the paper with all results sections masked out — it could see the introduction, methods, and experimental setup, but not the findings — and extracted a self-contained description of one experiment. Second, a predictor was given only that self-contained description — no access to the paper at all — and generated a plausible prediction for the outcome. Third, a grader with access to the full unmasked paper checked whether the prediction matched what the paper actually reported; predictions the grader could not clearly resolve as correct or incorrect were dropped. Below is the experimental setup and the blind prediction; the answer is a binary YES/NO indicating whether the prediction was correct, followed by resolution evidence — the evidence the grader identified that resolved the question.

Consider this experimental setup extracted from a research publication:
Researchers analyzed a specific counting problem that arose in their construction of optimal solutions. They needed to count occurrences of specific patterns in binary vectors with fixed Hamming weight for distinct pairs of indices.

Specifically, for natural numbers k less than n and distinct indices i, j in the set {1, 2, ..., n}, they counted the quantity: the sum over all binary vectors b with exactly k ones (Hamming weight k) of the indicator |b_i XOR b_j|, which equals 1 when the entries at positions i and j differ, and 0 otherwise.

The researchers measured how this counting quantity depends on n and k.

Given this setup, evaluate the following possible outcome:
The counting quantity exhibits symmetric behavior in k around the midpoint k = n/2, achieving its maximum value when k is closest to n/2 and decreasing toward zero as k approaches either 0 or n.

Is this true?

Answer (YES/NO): NO